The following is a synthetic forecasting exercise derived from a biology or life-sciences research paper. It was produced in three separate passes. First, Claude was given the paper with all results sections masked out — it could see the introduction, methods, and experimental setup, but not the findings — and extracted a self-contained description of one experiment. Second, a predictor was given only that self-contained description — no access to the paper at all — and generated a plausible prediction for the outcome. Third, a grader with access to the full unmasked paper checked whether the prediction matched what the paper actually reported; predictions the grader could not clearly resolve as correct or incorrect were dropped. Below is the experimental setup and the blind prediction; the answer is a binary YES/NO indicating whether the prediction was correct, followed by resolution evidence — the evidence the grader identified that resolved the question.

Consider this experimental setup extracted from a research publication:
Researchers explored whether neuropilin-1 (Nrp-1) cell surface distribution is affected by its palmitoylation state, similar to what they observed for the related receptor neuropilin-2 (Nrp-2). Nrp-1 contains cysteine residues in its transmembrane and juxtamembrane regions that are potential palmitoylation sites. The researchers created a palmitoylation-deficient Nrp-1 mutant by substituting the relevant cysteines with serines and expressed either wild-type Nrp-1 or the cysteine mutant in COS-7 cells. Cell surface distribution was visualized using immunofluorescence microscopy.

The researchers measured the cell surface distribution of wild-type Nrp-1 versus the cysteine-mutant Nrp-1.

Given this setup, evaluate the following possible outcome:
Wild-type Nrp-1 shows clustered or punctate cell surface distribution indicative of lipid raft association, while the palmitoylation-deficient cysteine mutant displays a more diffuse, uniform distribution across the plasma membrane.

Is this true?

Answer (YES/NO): NO